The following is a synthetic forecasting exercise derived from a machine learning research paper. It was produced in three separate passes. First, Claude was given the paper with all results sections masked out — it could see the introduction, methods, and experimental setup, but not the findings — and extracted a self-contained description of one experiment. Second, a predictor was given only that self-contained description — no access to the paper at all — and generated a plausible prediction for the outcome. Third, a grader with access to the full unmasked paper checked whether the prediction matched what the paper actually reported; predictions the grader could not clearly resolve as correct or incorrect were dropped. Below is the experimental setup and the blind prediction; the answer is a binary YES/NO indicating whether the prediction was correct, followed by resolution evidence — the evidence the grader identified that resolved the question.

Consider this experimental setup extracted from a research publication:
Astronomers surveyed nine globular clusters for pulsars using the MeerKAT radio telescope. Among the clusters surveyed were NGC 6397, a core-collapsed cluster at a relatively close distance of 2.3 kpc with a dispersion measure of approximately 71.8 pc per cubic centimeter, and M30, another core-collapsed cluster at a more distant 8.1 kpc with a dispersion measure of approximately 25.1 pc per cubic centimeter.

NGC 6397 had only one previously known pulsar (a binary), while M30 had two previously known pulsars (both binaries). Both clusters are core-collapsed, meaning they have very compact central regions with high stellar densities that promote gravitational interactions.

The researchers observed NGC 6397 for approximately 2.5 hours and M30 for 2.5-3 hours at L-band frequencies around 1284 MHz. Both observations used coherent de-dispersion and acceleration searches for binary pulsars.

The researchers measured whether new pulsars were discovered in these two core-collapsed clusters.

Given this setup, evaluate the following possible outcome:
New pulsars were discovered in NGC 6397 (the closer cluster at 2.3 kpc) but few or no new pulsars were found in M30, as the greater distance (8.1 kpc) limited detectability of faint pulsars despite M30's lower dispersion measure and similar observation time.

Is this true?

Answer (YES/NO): NO